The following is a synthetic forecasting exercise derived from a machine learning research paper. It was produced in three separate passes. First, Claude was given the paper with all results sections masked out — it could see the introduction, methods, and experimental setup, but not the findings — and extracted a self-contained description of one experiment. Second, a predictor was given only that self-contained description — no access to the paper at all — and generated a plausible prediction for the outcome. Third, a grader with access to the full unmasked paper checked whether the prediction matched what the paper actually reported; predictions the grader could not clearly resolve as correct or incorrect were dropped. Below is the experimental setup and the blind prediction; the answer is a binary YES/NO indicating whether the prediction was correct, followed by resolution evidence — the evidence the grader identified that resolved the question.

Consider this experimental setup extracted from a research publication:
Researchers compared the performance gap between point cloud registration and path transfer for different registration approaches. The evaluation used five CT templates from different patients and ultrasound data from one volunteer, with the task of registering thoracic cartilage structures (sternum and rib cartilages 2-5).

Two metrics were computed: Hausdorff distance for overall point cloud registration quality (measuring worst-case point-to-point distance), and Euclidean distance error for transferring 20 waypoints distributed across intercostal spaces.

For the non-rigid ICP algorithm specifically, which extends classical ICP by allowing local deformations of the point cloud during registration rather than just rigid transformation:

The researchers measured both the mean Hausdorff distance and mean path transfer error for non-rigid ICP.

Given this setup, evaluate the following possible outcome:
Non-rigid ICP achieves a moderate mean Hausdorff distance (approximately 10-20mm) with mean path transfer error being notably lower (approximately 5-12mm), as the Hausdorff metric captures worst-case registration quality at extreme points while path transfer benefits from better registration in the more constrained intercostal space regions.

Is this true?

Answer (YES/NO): NO